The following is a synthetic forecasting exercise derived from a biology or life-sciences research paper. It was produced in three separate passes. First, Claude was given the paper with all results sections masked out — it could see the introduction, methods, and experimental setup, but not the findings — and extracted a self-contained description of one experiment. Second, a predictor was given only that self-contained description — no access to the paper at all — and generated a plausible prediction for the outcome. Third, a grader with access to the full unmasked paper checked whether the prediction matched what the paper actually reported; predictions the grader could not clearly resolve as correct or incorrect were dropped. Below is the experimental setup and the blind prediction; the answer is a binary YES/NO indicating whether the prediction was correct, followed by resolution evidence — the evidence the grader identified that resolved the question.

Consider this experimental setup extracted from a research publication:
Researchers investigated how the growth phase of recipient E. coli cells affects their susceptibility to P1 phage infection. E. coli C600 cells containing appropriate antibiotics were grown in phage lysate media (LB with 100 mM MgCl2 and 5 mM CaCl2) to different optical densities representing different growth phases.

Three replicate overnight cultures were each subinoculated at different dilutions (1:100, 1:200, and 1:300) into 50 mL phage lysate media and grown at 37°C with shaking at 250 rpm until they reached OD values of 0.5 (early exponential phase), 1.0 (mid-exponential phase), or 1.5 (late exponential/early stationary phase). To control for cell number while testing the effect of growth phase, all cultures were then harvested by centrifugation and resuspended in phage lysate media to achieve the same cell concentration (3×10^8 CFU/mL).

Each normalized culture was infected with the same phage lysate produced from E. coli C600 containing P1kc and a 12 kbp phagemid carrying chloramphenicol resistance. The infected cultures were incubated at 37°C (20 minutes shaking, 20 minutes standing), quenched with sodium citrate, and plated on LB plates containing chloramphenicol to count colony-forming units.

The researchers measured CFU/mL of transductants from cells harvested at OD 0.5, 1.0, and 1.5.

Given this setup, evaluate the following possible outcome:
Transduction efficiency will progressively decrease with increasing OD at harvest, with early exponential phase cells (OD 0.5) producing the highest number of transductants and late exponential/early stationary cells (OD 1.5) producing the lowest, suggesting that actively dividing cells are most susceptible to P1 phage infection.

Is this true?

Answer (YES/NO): NO